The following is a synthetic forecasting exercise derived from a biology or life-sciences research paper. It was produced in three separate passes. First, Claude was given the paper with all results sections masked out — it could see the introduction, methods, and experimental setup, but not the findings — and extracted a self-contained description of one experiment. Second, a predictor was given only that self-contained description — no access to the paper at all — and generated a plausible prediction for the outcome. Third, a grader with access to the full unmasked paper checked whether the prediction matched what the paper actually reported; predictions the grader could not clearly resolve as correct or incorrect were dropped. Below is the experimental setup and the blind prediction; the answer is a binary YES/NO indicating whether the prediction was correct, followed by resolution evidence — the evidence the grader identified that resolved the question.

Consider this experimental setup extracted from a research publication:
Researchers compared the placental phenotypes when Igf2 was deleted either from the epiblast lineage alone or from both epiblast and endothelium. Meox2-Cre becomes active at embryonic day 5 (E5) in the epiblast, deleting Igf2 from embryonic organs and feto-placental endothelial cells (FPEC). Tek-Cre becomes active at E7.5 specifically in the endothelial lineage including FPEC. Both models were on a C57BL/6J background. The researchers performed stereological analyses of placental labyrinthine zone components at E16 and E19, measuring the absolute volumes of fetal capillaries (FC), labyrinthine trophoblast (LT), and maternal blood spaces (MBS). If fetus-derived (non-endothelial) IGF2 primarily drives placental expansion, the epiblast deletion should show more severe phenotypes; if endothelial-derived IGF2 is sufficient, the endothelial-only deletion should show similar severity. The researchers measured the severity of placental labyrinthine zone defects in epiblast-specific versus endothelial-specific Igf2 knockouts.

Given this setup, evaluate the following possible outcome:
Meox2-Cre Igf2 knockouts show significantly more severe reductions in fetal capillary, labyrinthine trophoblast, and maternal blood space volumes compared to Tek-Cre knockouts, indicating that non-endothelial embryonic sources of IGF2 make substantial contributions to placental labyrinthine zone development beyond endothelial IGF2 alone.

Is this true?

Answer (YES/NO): YES